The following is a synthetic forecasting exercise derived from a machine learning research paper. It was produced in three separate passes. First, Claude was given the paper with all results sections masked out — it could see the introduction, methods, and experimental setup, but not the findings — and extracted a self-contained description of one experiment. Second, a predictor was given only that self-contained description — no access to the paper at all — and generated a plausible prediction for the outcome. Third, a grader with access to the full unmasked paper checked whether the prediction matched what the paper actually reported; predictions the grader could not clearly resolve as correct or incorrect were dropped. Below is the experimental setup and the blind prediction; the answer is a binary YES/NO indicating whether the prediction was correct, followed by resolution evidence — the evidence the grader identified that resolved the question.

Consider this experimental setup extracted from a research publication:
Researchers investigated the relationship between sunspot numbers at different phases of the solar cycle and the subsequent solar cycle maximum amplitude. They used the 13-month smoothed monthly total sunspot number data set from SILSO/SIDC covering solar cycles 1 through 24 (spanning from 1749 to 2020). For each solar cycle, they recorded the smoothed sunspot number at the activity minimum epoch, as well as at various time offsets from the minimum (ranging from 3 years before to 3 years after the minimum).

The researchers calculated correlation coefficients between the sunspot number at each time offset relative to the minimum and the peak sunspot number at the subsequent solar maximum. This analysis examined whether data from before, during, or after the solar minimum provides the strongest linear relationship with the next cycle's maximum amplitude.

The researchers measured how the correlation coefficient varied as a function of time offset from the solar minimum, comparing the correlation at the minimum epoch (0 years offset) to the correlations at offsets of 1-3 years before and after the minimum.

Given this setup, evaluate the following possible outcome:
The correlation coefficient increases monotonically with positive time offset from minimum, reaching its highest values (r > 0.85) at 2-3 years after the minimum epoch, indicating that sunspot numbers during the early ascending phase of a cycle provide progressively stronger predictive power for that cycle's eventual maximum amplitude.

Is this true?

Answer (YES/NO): NO